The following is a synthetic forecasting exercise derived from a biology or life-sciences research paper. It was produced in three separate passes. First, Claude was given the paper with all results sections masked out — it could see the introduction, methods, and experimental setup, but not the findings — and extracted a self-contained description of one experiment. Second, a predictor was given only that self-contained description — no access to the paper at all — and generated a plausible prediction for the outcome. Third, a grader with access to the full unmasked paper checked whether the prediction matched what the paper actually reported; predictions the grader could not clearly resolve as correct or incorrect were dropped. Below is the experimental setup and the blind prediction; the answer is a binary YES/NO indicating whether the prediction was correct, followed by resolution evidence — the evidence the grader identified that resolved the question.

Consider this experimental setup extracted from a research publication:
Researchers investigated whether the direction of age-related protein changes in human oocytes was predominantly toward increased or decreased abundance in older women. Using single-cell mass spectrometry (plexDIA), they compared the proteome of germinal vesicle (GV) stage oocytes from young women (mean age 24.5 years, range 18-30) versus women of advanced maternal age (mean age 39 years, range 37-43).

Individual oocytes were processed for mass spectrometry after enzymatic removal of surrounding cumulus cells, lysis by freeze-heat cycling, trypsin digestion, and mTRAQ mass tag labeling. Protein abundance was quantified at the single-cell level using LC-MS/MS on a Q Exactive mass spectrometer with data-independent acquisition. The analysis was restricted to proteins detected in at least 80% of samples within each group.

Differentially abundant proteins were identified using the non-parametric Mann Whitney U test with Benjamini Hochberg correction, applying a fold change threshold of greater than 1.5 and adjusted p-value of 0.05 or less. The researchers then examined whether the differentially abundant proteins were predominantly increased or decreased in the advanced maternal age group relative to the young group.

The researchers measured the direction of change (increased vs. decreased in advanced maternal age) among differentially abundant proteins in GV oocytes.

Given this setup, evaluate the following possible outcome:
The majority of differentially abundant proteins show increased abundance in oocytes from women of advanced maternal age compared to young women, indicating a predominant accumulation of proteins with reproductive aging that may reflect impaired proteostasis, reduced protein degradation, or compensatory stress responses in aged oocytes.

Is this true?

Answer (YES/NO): NO